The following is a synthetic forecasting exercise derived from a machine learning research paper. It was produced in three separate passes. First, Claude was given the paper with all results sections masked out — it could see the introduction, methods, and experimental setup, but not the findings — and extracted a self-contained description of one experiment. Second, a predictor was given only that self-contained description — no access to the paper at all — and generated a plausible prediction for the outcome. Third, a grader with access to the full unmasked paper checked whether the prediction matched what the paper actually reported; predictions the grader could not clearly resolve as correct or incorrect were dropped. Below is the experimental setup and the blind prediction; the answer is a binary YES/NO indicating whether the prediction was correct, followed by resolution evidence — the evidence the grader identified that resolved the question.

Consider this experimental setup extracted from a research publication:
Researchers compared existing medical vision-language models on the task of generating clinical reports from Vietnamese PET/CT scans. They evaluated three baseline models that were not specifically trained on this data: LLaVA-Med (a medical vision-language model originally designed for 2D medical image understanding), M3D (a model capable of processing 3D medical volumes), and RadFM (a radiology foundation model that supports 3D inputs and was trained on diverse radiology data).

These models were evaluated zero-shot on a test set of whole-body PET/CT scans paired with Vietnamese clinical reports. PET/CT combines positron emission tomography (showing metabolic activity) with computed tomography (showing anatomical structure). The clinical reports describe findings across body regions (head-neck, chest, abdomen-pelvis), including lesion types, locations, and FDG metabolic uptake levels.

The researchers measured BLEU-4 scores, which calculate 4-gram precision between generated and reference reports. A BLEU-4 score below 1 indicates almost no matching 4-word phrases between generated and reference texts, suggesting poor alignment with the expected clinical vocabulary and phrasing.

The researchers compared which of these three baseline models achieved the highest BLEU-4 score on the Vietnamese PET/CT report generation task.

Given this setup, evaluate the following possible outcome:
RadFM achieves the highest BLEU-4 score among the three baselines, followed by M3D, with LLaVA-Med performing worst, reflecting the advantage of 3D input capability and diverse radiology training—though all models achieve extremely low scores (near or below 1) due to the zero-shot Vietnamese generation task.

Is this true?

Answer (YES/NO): YES